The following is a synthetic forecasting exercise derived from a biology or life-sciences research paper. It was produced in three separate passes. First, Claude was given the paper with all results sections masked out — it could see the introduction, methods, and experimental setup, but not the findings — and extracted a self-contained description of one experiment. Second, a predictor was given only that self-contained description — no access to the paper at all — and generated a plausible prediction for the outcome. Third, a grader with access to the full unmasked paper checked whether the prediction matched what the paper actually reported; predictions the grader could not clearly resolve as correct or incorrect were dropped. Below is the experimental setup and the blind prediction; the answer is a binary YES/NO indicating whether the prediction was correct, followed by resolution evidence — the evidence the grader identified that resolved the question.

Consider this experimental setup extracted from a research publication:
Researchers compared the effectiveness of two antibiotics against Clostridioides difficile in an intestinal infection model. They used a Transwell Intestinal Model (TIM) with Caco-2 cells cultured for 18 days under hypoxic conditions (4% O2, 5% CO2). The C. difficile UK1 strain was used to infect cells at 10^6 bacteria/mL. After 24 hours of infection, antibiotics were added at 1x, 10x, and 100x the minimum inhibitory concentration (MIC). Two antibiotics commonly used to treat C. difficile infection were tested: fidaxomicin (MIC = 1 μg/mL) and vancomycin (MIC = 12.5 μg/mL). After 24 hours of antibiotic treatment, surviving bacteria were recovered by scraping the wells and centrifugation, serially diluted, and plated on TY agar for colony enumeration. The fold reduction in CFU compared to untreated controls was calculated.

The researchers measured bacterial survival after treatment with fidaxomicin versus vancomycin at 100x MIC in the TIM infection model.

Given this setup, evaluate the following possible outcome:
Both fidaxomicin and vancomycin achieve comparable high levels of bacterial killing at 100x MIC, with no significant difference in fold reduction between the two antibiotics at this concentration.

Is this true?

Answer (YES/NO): NO